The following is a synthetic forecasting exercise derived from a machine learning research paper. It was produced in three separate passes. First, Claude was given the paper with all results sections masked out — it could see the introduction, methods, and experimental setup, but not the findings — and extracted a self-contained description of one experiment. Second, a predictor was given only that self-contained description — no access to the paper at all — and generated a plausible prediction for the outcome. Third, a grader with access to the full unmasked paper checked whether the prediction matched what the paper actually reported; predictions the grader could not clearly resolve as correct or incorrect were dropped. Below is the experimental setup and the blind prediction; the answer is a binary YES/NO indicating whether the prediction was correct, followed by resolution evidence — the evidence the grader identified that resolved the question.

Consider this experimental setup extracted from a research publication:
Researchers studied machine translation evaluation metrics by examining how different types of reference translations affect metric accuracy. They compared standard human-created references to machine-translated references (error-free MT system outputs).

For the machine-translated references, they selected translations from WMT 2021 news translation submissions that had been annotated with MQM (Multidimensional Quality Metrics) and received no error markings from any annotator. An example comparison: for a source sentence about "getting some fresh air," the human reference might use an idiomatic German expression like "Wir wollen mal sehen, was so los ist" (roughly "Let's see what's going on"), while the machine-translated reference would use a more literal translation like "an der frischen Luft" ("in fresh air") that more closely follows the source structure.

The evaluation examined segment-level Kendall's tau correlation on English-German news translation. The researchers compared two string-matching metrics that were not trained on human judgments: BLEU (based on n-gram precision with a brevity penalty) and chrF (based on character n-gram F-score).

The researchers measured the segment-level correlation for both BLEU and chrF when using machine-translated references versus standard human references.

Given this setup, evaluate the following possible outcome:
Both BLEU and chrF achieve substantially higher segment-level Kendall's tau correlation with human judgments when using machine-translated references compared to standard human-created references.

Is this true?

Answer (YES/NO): NO